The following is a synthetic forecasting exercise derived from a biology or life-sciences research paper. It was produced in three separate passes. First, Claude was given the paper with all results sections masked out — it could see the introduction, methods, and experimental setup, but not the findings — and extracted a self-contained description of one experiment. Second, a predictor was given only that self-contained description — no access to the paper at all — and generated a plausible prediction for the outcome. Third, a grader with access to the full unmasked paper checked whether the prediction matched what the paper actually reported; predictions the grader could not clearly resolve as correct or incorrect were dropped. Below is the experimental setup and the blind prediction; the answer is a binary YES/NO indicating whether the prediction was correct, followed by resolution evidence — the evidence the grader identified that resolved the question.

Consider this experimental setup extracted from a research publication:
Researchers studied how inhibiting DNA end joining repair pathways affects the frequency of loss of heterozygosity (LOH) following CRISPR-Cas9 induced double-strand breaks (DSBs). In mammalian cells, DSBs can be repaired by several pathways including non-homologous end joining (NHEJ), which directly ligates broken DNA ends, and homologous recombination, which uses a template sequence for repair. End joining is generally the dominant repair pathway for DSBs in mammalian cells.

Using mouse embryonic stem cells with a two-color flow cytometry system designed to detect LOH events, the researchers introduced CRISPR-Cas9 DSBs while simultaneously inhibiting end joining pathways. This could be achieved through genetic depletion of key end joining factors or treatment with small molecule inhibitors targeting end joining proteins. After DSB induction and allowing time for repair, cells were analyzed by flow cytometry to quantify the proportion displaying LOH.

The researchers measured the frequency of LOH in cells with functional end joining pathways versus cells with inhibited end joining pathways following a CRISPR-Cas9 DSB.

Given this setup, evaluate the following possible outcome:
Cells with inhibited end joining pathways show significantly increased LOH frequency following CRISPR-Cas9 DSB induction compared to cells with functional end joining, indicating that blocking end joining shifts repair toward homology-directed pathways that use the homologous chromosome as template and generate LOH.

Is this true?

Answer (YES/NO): NO